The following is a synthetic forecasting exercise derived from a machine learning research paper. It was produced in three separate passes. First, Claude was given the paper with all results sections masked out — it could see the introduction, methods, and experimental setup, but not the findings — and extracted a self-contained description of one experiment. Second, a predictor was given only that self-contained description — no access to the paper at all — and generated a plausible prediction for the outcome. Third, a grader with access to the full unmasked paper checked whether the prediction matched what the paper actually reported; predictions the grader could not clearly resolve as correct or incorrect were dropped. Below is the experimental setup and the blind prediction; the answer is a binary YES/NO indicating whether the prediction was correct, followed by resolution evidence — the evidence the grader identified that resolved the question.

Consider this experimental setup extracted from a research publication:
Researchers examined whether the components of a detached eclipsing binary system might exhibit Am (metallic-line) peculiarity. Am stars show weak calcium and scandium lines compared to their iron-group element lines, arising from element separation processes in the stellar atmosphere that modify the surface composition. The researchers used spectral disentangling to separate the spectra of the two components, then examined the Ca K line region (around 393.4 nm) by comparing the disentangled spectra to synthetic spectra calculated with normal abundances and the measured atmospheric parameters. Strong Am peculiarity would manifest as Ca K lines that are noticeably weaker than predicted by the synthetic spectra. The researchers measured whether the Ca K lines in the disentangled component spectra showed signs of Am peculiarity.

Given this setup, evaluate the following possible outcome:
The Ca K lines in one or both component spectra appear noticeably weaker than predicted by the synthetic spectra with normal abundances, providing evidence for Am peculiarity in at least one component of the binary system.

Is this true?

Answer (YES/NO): NO